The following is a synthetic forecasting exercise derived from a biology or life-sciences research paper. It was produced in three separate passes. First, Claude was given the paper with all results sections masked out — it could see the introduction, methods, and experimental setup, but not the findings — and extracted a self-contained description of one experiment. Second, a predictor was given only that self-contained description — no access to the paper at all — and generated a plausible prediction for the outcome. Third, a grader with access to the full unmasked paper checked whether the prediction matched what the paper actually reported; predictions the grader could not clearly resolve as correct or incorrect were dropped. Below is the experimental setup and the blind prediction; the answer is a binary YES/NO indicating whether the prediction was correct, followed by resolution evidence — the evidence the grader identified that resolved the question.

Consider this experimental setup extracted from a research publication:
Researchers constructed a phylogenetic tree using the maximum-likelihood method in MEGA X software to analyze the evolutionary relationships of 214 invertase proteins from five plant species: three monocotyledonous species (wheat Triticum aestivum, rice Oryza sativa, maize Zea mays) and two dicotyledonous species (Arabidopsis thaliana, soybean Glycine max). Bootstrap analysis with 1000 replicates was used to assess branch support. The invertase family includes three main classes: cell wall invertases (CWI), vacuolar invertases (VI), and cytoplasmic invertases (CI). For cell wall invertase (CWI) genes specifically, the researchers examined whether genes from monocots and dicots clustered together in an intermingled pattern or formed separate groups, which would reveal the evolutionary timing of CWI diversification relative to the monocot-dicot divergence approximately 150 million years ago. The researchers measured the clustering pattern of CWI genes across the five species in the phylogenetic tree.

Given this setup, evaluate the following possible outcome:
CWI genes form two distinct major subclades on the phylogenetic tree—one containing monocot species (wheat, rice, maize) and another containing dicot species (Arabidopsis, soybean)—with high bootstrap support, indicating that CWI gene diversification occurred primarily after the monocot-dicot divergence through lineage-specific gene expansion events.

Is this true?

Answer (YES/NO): NO